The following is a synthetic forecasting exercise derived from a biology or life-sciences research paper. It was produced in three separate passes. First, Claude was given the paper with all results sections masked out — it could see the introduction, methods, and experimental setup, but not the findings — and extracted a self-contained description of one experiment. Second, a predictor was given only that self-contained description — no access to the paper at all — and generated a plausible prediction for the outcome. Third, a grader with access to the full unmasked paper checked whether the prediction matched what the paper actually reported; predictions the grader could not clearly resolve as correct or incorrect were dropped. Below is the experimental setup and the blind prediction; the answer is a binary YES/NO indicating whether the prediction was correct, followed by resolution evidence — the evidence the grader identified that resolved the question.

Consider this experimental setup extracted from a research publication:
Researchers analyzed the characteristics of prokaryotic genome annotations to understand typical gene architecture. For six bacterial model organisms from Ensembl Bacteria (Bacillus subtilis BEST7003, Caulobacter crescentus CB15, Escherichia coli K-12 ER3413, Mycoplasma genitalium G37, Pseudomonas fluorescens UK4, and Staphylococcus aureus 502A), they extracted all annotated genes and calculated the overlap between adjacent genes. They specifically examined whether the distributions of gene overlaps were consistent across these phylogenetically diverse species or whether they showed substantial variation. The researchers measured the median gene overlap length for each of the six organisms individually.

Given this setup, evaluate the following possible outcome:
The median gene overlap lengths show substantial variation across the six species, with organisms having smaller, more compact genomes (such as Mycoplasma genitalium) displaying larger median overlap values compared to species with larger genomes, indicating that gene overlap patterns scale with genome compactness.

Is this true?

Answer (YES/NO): NO